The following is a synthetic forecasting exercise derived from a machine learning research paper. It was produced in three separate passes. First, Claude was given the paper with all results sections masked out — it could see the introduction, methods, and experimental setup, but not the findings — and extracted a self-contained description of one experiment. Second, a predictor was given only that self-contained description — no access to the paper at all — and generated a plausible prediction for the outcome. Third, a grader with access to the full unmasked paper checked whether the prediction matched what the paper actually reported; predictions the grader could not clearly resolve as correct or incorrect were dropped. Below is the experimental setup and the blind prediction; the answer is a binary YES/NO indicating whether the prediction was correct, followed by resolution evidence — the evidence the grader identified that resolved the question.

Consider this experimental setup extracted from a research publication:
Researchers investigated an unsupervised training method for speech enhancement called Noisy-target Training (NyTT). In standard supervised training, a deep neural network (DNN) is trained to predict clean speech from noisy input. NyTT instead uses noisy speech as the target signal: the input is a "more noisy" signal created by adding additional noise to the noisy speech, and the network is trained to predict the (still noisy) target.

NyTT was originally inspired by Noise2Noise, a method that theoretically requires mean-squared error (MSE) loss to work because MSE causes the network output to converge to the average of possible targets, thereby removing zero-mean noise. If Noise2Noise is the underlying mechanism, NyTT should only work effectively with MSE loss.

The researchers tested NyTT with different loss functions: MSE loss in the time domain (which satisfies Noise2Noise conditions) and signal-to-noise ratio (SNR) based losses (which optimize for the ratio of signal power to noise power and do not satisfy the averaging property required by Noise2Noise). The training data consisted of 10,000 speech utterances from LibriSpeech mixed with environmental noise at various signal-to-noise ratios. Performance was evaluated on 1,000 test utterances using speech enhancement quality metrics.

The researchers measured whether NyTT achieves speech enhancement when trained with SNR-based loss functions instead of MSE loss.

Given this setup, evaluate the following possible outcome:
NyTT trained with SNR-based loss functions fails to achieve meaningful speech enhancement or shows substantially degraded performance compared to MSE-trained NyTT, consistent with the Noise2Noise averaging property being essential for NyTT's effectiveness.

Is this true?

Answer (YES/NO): NO